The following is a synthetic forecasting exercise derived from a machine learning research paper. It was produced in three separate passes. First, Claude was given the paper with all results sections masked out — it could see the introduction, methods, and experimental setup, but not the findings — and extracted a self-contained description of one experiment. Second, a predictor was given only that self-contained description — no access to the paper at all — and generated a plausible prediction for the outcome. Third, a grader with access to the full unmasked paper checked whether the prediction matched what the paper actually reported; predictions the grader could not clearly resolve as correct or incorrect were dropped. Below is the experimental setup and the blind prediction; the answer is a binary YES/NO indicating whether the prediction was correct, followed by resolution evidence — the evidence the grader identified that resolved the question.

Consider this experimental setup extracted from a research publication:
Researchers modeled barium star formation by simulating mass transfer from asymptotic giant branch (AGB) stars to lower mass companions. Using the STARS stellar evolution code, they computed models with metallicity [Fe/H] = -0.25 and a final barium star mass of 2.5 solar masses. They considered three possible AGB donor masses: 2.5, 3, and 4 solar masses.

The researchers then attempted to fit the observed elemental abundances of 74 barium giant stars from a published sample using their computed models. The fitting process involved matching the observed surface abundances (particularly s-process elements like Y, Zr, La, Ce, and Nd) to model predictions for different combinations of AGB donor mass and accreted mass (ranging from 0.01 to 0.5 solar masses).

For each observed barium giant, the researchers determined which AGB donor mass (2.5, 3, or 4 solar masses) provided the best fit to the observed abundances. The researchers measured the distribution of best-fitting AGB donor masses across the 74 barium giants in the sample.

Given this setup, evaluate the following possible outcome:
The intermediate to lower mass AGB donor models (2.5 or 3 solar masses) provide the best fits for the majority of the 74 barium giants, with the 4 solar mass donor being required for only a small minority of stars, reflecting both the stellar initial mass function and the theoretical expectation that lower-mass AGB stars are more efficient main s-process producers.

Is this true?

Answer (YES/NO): YES